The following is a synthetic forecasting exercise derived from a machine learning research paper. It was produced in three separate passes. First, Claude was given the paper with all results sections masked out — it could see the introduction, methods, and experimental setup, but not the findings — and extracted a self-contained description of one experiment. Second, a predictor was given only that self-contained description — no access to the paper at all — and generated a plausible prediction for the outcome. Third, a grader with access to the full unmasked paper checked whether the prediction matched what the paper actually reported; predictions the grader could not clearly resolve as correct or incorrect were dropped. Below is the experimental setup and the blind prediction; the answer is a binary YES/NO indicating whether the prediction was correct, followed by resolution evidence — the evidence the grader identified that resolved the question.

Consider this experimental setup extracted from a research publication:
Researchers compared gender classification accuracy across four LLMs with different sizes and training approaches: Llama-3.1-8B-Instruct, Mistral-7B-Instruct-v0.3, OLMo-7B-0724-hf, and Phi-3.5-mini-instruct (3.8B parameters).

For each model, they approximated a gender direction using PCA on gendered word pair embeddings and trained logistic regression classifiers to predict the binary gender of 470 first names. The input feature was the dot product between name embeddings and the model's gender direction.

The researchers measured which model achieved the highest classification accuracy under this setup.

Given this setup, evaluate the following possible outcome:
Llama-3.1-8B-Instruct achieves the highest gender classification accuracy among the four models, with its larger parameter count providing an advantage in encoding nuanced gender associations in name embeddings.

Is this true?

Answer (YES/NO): NO